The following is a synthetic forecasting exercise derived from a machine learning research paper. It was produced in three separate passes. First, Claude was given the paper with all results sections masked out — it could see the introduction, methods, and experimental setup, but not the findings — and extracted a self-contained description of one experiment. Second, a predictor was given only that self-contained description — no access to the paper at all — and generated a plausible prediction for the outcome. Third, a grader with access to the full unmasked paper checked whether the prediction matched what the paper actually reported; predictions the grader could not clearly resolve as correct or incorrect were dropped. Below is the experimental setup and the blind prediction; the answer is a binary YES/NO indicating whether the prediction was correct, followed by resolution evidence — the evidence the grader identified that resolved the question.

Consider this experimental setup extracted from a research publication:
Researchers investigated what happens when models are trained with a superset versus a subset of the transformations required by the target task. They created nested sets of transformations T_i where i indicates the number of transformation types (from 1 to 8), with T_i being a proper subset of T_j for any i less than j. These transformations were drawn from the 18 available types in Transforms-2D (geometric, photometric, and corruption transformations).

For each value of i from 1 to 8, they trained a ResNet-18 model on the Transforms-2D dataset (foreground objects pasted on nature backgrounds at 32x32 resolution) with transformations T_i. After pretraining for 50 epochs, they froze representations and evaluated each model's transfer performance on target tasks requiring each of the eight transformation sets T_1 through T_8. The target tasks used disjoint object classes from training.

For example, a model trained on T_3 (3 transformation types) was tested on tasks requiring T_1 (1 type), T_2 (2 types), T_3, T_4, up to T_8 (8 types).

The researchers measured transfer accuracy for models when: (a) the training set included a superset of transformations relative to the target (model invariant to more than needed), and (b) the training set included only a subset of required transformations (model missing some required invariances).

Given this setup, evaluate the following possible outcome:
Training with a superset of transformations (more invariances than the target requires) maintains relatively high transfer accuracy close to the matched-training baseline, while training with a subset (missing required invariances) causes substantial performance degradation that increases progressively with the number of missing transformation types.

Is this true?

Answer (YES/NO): YES